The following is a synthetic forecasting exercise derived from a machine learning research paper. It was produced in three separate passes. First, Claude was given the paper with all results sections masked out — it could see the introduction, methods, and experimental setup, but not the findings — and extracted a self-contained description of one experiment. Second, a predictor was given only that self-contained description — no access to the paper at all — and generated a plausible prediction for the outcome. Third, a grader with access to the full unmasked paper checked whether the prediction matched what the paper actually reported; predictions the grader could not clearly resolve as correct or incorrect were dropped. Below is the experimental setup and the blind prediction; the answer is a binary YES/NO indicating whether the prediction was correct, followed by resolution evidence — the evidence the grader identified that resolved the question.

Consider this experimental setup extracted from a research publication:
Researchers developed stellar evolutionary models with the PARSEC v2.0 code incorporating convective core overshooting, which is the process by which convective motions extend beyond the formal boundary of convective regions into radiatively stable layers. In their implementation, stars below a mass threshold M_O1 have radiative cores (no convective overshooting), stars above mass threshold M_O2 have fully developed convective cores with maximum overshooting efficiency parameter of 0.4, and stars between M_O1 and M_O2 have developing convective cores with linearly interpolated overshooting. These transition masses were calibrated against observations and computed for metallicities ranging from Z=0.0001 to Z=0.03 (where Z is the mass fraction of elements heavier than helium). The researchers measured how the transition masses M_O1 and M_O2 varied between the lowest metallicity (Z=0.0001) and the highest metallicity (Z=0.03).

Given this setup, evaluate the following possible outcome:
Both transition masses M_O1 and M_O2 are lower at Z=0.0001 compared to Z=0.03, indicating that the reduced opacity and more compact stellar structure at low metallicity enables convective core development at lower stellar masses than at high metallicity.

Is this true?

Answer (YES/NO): YES